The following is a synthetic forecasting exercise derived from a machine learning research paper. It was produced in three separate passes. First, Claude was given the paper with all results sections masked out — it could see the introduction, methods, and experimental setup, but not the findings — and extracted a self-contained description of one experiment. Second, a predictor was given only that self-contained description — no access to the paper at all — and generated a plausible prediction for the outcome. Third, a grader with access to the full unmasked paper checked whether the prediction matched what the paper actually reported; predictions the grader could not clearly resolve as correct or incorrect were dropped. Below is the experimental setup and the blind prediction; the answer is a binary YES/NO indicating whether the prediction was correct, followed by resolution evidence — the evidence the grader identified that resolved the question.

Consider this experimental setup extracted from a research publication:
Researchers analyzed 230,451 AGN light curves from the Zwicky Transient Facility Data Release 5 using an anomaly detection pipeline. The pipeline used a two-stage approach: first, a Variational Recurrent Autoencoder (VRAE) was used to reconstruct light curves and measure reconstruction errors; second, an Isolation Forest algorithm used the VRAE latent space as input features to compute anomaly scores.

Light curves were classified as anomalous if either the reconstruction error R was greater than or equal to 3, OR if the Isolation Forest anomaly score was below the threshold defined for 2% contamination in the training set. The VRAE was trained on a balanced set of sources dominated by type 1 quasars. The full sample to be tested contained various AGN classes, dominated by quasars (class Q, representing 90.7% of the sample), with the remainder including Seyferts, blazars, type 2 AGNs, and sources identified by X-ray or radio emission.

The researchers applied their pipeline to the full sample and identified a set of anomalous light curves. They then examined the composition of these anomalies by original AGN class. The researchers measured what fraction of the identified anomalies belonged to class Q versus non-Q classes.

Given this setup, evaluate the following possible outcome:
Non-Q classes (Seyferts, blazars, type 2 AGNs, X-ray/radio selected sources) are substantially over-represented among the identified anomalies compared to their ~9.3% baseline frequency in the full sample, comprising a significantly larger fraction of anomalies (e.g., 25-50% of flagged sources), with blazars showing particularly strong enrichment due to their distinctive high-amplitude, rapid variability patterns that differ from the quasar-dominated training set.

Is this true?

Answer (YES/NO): YES